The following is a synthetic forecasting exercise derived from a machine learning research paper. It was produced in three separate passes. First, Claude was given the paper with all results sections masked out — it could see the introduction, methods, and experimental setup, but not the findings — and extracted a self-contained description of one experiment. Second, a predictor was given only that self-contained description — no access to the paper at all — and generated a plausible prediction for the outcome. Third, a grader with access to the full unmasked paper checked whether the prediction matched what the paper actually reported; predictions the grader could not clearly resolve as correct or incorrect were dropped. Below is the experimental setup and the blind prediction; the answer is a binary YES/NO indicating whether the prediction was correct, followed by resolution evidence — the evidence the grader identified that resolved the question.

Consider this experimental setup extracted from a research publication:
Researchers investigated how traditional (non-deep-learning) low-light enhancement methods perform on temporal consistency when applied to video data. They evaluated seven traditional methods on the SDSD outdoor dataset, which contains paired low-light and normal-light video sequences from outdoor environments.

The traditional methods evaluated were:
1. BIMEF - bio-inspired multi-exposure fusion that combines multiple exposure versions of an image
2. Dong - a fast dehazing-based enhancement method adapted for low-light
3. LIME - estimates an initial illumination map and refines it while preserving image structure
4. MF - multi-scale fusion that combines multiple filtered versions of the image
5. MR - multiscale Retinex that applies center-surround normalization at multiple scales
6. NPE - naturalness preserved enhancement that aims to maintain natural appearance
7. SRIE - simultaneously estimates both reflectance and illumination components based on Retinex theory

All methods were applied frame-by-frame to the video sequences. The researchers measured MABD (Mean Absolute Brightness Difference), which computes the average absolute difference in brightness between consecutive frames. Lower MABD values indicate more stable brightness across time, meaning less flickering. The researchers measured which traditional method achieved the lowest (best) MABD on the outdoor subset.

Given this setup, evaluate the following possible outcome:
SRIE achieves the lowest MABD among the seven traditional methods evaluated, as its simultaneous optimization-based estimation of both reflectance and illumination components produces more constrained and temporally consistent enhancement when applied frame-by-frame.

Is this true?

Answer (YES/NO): YES